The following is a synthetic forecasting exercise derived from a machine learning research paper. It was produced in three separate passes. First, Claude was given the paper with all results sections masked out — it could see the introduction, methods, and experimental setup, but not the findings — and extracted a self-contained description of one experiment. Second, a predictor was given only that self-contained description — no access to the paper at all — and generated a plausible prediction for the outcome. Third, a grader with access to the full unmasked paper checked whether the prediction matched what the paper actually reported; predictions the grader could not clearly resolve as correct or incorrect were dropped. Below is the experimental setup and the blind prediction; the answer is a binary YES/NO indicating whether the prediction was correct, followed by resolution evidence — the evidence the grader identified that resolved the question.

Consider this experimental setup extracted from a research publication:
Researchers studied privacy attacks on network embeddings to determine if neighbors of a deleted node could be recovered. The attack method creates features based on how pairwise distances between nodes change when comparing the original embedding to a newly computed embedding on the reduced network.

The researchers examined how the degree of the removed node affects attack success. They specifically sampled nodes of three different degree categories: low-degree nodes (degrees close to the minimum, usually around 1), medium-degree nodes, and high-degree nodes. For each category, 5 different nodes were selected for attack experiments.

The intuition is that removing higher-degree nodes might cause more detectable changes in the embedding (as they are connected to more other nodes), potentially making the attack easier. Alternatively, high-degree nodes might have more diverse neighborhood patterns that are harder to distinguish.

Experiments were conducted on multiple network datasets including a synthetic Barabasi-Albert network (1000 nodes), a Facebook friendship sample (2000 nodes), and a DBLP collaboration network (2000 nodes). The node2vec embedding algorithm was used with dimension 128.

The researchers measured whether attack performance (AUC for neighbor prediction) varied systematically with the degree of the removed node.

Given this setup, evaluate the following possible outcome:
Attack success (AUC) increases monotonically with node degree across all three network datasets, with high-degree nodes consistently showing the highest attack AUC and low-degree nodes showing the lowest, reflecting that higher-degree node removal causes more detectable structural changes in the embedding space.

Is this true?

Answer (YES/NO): NO